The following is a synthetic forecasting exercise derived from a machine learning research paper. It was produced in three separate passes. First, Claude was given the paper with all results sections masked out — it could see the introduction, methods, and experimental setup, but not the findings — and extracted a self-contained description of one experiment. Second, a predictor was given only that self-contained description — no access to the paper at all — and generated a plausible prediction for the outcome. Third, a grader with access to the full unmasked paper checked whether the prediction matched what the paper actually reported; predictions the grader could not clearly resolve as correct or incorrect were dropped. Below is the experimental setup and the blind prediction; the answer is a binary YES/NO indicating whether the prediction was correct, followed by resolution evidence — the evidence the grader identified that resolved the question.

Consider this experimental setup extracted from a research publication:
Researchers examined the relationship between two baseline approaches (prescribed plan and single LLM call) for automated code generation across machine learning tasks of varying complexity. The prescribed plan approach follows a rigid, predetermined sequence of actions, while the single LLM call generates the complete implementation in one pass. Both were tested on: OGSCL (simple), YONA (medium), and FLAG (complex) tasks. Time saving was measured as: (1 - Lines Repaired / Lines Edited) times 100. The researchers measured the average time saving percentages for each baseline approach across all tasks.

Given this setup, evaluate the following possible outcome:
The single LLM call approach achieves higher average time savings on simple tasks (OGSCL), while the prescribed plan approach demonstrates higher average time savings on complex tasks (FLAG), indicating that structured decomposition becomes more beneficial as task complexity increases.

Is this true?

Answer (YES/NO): NO